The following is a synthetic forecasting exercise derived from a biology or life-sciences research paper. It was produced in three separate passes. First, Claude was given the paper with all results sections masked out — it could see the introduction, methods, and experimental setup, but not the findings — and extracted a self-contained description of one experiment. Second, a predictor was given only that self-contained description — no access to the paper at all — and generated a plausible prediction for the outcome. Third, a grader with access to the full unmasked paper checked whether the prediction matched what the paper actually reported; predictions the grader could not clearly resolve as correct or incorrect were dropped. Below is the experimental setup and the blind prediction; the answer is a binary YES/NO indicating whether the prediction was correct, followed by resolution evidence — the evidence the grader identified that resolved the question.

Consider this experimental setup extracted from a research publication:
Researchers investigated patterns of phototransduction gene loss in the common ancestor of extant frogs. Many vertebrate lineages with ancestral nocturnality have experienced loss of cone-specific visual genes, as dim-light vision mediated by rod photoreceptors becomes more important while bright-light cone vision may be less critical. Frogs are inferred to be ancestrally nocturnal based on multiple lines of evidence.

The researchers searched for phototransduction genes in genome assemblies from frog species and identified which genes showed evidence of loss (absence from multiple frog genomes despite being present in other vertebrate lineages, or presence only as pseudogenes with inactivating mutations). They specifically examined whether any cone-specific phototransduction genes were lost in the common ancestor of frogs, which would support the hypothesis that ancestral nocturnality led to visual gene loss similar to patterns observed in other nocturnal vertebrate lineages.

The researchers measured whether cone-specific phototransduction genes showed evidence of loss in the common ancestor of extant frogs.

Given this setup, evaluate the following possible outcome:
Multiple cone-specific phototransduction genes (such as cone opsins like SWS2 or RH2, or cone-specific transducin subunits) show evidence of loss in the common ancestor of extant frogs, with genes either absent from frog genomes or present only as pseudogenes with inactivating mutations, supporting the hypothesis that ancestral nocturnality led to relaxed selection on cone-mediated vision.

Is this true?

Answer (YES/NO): NO